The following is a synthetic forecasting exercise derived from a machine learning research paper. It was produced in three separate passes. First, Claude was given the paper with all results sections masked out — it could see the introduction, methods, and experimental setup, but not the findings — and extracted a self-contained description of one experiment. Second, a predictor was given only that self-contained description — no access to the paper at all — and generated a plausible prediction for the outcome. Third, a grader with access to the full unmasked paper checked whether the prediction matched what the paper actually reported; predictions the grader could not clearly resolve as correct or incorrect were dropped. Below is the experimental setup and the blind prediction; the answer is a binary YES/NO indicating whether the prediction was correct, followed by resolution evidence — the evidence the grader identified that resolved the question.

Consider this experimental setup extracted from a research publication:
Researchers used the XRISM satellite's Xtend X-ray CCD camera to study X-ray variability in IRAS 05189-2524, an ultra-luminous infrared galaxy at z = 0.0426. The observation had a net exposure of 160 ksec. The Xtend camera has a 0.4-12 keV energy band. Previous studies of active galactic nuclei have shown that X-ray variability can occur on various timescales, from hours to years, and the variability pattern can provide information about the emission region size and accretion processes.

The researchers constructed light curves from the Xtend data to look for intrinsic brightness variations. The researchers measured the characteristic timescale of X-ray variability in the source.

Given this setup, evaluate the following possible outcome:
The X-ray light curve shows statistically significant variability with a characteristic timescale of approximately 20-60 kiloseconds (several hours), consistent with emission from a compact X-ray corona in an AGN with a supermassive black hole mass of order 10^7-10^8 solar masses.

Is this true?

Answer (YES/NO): NO